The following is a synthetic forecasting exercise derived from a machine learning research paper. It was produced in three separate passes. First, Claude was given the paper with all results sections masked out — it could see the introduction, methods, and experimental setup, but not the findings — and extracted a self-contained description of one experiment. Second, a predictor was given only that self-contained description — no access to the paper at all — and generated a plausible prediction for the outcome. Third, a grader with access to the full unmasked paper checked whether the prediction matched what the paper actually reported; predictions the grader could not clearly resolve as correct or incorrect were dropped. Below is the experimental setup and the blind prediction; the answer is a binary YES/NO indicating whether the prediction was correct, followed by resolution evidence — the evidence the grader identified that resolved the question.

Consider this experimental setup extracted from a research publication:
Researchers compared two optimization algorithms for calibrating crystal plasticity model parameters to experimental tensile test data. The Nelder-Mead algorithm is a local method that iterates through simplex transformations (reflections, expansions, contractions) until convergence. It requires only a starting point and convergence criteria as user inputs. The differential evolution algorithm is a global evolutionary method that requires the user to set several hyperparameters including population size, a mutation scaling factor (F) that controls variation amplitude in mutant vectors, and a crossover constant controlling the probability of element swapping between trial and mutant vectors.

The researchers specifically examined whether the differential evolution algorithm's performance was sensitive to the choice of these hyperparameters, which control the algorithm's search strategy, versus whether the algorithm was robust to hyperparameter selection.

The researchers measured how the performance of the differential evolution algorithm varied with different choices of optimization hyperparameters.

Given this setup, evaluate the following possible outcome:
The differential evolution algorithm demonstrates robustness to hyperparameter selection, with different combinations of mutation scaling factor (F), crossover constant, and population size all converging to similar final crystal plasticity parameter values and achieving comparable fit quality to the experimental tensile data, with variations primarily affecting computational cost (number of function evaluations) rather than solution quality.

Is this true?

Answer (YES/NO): NO